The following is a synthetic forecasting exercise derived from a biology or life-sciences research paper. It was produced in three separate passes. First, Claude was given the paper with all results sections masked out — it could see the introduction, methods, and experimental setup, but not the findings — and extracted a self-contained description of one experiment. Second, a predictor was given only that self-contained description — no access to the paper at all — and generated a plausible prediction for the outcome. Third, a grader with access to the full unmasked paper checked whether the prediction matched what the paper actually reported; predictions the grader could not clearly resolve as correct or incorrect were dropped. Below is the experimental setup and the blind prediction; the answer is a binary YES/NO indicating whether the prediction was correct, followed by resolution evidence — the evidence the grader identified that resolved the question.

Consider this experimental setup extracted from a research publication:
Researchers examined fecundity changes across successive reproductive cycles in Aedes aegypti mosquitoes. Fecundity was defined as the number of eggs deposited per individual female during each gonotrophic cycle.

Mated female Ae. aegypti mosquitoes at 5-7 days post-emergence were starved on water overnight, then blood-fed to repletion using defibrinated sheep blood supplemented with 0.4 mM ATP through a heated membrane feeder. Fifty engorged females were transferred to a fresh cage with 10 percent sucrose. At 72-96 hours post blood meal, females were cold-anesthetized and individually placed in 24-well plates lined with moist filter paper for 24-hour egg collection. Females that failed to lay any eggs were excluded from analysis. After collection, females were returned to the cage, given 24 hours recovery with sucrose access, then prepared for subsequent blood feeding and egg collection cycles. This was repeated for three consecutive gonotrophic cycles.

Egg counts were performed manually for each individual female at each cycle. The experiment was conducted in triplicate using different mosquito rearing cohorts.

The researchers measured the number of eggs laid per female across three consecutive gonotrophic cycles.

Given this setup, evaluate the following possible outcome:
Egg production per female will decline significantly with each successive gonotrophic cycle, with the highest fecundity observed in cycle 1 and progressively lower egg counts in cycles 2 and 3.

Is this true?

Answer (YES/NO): YES